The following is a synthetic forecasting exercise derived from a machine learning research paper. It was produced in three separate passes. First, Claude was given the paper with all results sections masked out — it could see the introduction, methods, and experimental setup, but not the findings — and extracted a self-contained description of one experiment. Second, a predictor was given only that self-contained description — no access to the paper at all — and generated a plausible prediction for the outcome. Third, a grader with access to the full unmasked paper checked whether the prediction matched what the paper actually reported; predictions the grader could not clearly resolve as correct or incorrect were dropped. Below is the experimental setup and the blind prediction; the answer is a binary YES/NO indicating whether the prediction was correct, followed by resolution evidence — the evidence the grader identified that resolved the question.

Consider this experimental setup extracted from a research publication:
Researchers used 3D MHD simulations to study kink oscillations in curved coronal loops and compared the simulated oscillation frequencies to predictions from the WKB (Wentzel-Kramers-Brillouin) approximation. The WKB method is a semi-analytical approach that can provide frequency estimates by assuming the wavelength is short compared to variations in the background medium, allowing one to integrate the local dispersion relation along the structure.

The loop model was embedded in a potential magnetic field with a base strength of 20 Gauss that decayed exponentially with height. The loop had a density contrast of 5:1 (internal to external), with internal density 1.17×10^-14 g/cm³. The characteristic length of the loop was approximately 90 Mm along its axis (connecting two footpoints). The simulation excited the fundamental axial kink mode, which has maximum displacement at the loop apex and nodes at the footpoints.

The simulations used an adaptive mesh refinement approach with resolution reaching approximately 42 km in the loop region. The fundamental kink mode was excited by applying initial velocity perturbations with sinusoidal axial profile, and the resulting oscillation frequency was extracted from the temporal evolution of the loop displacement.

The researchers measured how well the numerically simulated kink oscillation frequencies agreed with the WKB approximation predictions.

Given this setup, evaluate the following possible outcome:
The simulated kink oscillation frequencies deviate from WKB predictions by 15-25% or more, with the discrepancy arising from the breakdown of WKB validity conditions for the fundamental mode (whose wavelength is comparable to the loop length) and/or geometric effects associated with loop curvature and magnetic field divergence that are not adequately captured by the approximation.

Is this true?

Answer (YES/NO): NO